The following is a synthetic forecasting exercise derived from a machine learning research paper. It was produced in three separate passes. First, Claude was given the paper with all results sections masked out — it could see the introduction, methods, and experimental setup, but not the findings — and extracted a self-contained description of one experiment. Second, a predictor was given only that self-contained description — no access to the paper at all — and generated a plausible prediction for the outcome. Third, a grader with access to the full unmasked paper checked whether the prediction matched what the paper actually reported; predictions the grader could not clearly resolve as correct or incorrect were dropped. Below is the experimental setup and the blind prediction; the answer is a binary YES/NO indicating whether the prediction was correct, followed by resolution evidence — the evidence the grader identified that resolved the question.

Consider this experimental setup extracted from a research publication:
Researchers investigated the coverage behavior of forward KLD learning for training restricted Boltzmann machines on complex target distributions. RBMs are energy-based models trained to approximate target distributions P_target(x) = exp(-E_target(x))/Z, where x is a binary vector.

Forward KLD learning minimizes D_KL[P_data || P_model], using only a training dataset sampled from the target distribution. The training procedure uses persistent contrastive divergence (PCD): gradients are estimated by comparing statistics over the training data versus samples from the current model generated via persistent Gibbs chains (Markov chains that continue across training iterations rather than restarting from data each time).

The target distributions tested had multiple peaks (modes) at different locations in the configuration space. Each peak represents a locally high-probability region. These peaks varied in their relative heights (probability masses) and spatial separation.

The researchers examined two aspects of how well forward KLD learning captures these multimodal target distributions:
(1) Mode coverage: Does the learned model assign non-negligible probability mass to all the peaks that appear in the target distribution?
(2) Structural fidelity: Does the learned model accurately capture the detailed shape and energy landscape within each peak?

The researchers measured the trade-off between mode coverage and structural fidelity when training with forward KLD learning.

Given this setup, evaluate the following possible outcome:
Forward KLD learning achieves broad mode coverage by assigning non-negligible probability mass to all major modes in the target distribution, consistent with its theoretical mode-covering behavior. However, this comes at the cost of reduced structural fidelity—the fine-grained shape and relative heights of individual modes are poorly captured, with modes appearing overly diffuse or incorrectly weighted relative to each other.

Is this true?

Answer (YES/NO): YES